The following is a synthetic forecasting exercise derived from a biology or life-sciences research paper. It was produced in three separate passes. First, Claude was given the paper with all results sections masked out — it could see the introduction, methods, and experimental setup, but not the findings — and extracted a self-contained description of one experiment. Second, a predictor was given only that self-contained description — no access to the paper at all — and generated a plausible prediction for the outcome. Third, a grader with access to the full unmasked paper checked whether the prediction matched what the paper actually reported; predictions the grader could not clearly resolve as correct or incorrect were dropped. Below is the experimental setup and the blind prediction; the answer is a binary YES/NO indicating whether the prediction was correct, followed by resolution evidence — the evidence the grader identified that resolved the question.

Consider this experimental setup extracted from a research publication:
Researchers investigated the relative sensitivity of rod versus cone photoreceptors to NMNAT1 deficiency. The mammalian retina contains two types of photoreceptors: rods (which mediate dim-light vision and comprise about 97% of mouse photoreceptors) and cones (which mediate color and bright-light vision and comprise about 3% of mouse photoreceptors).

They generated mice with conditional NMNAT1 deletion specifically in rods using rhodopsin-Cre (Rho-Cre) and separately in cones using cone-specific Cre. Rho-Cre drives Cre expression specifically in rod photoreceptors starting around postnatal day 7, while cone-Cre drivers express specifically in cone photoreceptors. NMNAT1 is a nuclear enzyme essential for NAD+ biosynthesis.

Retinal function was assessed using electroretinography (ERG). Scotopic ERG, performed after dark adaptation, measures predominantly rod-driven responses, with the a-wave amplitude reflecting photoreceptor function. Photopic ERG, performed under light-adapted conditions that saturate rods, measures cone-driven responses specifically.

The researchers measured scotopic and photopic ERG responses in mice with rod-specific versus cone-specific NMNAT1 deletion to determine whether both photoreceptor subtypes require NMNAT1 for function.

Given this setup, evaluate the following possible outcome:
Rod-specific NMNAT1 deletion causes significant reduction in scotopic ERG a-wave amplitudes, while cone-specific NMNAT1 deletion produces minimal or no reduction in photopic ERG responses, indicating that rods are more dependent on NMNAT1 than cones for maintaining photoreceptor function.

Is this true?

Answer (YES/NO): NO